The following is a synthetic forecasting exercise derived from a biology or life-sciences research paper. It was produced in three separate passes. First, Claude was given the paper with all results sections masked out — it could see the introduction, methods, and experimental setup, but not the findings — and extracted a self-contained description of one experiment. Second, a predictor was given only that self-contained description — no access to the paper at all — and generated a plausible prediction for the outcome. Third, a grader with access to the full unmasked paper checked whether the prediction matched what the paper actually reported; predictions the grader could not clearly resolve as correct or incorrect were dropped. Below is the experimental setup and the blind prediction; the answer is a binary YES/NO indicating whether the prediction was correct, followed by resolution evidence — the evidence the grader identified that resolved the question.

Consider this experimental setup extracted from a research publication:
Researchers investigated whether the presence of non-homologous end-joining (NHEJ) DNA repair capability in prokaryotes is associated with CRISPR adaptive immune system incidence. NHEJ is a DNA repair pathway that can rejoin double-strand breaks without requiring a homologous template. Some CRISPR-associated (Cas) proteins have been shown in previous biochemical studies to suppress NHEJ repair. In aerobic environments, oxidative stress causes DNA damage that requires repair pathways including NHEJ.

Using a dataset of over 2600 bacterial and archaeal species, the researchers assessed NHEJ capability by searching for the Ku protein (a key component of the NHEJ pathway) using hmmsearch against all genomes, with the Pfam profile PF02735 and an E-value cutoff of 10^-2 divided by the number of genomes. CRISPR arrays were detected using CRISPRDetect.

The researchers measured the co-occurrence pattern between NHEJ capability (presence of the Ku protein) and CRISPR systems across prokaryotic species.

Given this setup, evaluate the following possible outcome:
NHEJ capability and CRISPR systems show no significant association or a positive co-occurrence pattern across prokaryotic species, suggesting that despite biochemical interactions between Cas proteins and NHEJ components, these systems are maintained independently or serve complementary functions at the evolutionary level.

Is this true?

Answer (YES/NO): NO